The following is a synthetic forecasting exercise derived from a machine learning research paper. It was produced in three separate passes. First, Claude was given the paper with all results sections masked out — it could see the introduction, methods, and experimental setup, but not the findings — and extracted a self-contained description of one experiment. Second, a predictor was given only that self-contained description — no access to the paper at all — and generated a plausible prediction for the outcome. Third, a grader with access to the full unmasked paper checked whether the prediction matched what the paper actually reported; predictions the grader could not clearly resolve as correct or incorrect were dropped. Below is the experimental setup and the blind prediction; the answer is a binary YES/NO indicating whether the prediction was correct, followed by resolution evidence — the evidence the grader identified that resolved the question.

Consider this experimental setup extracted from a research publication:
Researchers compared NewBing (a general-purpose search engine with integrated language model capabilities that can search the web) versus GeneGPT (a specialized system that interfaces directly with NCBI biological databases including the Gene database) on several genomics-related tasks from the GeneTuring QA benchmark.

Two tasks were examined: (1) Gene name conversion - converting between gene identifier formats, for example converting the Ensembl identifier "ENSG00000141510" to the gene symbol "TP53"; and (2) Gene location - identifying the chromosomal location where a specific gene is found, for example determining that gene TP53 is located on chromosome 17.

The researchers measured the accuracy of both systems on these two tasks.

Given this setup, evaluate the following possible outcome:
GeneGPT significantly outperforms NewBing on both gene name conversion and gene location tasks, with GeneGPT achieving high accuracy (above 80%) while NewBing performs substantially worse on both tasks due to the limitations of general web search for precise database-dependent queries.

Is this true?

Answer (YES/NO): NO